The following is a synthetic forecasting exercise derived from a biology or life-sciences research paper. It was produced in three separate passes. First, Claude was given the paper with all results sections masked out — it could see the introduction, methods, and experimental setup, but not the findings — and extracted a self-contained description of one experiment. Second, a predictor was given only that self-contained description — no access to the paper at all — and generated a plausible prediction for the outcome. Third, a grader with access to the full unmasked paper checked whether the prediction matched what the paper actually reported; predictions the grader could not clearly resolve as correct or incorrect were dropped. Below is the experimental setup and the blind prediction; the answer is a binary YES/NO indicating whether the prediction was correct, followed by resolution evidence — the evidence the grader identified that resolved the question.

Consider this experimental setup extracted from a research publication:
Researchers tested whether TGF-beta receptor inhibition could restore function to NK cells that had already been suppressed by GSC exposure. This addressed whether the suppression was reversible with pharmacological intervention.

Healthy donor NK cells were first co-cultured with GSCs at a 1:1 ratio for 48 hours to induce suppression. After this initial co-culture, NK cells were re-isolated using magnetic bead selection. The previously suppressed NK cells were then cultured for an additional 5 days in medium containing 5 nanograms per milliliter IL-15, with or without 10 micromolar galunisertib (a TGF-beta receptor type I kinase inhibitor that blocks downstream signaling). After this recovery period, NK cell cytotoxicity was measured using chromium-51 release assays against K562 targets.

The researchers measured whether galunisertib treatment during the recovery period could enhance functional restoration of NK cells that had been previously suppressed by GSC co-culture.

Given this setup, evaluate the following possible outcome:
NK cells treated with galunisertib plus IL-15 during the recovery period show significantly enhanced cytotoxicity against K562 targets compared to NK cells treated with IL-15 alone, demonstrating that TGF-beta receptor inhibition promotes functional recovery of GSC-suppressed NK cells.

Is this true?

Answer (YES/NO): NO